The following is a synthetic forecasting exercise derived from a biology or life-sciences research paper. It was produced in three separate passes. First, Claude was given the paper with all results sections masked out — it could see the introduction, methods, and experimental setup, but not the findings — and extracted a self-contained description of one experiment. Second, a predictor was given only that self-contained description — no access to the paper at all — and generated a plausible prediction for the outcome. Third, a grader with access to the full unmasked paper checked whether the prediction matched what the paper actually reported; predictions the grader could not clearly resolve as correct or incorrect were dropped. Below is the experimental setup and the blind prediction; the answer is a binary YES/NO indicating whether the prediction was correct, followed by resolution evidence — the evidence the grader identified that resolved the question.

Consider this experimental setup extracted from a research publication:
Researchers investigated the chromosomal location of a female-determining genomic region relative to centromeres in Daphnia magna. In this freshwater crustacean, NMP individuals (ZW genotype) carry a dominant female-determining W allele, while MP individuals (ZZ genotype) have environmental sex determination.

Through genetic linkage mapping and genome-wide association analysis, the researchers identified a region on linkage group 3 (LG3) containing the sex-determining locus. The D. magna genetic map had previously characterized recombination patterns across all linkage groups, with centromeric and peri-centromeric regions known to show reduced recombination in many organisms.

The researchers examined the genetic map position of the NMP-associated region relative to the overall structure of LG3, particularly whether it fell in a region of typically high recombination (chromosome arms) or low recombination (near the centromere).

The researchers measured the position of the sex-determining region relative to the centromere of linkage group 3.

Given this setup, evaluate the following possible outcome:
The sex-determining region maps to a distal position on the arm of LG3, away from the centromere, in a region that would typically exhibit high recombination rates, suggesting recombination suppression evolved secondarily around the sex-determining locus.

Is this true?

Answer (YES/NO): NO